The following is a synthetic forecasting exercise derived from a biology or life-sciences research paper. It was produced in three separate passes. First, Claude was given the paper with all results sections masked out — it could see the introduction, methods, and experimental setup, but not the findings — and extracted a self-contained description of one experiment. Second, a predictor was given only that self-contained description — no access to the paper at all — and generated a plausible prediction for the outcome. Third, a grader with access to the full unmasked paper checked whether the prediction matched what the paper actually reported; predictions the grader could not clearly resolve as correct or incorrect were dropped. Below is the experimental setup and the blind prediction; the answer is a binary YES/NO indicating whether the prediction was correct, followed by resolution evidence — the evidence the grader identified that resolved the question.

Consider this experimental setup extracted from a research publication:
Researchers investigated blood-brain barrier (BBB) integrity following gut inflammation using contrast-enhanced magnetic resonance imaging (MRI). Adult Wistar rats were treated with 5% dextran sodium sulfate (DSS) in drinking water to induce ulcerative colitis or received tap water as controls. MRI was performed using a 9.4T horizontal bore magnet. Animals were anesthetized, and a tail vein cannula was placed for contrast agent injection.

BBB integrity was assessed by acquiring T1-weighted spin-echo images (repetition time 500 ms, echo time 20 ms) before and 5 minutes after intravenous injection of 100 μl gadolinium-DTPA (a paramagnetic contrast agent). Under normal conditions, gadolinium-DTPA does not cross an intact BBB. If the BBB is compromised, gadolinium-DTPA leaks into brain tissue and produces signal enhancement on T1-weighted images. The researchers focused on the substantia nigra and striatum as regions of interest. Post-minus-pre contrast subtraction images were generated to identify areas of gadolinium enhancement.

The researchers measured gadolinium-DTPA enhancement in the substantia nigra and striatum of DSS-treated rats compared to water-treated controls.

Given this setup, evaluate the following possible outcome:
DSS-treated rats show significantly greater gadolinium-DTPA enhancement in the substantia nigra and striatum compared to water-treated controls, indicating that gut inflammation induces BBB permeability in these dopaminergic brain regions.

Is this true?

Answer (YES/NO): YES